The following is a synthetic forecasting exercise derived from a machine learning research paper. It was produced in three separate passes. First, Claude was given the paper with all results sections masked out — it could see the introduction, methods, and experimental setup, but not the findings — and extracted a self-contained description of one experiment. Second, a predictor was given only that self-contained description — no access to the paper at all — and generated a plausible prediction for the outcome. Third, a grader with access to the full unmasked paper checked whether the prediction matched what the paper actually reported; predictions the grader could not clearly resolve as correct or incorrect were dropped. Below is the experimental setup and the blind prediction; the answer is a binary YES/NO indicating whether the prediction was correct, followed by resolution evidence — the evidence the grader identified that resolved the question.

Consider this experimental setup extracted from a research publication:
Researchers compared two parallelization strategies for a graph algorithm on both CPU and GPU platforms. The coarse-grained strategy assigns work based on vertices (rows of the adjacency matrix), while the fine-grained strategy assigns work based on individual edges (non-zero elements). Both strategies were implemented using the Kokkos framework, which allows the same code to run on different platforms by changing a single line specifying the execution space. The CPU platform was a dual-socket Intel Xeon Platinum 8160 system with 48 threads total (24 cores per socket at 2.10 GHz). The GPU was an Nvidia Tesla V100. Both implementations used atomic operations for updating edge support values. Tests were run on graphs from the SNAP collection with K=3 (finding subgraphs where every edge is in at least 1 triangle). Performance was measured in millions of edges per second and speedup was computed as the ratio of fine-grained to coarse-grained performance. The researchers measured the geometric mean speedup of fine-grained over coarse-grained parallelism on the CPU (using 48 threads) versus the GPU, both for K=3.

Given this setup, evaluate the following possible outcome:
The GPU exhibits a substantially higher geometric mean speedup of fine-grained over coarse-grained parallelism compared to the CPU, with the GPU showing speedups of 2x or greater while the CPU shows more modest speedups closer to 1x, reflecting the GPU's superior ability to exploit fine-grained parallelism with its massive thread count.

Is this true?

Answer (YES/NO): YES